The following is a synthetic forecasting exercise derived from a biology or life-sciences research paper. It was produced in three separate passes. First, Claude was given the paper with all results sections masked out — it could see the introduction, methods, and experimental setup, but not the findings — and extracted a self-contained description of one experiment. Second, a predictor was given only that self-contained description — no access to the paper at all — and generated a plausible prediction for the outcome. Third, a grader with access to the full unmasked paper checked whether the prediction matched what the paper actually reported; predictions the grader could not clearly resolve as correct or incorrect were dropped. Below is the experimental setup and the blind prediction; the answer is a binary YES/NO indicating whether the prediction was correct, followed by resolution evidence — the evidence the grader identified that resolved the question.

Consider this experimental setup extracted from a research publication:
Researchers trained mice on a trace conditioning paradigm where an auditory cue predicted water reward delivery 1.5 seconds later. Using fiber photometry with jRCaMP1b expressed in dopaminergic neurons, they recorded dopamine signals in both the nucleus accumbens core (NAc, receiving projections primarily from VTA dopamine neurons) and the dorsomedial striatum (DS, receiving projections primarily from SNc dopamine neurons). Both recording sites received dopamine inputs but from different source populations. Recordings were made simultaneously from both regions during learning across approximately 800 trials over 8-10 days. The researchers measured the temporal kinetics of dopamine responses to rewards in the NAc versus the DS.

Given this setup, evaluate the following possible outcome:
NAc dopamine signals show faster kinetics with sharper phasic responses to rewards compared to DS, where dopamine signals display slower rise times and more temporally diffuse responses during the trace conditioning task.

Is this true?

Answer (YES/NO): NO